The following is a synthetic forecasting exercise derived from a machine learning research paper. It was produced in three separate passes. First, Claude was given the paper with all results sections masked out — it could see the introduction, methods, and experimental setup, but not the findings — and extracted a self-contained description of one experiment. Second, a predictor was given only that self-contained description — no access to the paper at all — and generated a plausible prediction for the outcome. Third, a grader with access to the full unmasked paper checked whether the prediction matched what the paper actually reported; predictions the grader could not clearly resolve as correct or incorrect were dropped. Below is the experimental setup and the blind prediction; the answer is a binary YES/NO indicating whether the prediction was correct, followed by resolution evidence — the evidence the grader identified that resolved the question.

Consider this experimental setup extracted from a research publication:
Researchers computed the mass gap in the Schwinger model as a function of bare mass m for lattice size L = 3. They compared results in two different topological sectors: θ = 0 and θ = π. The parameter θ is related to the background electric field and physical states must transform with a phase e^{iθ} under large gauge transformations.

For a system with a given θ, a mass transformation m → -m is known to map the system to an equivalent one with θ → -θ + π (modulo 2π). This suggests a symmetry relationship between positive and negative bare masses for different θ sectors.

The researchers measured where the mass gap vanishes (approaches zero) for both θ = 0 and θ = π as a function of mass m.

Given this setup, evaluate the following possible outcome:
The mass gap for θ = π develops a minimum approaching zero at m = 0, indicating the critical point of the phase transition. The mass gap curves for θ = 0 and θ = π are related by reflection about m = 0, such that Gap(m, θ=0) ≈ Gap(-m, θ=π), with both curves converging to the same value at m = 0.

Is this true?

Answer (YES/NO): NO